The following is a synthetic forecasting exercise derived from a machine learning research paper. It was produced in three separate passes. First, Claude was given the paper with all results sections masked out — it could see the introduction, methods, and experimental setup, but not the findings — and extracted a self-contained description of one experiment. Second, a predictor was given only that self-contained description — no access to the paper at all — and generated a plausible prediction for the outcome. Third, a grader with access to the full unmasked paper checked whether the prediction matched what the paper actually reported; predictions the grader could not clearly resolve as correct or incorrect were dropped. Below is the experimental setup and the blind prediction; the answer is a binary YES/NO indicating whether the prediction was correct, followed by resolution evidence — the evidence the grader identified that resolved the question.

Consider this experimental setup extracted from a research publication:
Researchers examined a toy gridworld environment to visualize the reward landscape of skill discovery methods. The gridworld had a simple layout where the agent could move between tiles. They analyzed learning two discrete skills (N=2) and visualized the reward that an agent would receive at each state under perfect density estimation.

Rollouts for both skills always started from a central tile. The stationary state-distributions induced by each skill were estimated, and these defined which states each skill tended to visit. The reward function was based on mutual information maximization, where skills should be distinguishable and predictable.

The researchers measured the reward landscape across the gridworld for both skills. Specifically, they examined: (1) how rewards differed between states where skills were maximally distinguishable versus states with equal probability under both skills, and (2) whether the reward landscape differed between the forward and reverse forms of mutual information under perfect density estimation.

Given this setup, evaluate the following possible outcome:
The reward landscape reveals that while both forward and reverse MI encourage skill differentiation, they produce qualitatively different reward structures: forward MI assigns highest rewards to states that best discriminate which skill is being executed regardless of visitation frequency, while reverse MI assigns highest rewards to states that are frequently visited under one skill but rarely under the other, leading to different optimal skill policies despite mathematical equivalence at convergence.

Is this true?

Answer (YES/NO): NO